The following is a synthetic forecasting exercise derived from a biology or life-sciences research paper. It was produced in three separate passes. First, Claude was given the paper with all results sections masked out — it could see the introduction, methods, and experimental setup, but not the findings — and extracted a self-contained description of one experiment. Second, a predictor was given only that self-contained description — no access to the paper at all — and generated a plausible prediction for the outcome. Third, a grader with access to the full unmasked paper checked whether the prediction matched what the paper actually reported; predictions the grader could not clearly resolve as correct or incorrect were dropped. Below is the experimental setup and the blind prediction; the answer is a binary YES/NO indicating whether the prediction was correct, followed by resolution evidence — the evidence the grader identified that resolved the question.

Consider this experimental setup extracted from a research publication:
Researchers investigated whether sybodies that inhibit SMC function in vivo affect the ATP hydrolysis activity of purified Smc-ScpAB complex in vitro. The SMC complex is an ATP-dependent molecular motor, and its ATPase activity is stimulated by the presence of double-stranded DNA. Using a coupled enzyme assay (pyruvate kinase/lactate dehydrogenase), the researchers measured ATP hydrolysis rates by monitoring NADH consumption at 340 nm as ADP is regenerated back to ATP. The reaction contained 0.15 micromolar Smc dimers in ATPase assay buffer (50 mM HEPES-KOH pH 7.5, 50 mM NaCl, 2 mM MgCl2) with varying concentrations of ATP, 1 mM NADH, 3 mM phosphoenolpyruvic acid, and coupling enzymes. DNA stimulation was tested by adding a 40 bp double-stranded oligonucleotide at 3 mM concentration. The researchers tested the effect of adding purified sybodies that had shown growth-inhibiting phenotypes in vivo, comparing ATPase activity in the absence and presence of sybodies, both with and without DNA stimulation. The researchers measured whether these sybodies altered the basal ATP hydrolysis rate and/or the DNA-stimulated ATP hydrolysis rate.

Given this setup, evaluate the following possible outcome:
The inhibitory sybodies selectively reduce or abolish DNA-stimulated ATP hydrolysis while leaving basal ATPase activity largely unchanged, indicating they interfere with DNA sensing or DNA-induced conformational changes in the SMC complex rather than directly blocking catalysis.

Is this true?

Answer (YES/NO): NO